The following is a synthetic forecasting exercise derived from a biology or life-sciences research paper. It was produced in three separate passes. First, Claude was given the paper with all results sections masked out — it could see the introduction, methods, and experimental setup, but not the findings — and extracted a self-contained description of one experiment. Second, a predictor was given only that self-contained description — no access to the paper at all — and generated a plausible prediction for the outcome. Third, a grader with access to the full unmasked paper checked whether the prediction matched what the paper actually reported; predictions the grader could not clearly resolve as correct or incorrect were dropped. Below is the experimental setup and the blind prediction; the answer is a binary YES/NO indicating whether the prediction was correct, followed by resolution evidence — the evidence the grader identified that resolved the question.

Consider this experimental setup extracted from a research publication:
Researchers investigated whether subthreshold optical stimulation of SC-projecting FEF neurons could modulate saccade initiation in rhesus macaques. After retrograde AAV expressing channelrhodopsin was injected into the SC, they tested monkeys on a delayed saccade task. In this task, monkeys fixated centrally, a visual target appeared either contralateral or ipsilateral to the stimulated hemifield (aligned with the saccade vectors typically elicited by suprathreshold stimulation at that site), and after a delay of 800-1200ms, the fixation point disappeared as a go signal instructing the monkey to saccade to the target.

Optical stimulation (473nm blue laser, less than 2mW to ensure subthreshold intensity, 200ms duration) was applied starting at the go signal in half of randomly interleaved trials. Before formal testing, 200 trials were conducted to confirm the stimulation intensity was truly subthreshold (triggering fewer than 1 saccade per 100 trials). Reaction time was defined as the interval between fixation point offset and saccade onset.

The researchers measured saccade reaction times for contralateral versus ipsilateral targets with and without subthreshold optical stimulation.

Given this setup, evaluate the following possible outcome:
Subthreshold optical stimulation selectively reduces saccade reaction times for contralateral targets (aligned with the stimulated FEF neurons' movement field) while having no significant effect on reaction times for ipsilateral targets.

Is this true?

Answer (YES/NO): NO